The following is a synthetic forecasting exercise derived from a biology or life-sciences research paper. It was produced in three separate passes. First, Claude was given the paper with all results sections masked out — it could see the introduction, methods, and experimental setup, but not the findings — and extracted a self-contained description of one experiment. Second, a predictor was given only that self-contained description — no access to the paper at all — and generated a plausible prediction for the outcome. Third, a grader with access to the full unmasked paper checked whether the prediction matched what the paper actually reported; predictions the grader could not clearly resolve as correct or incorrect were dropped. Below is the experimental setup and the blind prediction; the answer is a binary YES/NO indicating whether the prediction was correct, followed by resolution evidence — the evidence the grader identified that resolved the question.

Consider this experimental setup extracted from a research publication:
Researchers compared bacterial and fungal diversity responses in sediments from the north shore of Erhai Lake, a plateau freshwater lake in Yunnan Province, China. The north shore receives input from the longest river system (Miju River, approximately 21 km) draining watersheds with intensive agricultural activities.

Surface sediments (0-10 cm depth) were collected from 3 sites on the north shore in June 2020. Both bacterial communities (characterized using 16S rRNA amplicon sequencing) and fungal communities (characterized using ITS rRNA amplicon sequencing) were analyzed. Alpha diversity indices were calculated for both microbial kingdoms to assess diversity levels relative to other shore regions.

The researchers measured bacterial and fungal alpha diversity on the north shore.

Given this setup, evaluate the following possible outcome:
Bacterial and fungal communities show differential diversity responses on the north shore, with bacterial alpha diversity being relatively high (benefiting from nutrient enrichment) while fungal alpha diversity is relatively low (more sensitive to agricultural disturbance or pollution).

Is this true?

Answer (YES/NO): NO